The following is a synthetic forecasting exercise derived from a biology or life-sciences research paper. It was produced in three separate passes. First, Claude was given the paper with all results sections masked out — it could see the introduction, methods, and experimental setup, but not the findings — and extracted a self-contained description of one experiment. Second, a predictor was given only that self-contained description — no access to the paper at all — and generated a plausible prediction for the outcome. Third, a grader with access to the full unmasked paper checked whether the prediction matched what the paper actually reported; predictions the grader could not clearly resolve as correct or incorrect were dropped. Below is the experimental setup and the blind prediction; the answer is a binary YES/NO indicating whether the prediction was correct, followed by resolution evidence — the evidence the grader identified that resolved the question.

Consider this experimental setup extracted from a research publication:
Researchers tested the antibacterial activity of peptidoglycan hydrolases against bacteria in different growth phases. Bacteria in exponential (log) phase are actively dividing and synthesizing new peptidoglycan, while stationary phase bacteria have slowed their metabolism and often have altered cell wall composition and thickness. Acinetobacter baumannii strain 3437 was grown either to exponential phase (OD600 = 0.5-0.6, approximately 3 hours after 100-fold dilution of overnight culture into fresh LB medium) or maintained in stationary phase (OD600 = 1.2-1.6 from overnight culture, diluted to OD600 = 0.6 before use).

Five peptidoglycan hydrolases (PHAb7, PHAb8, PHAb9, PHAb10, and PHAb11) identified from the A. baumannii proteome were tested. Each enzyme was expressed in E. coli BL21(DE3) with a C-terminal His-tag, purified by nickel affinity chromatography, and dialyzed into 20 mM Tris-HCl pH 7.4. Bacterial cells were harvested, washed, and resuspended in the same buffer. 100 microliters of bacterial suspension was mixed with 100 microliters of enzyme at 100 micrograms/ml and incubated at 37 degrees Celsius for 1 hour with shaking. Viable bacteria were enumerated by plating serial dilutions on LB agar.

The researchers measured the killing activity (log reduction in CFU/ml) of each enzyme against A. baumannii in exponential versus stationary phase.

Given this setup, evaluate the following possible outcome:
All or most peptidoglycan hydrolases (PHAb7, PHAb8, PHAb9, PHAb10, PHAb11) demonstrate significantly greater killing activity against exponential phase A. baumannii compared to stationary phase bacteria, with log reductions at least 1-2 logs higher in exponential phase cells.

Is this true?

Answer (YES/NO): NO